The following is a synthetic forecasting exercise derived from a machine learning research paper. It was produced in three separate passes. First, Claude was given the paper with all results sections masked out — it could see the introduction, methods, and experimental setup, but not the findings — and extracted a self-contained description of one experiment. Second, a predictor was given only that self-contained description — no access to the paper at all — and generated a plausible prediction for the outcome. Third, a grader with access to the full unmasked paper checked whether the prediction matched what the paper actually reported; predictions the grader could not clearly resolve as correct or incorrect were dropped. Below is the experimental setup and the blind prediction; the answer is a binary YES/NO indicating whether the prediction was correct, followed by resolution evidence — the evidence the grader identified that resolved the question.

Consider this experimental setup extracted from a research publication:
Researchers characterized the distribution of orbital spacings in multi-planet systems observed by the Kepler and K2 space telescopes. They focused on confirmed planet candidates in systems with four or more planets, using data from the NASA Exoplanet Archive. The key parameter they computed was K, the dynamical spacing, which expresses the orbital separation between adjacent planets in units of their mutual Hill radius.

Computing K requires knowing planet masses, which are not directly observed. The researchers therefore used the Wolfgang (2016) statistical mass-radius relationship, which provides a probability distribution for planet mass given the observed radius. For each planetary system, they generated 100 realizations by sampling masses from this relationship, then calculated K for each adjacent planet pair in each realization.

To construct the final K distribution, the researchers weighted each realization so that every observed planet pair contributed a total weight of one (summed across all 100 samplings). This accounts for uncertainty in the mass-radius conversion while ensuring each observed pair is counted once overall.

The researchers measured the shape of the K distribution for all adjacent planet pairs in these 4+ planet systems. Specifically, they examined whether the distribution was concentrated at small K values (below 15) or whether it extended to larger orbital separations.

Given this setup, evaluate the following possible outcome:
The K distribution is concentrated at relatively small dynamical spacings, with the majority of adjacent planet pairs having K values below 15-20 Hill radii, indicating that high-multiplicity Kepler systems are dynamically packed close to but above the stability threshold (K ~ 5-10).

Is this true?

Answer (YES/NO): NO